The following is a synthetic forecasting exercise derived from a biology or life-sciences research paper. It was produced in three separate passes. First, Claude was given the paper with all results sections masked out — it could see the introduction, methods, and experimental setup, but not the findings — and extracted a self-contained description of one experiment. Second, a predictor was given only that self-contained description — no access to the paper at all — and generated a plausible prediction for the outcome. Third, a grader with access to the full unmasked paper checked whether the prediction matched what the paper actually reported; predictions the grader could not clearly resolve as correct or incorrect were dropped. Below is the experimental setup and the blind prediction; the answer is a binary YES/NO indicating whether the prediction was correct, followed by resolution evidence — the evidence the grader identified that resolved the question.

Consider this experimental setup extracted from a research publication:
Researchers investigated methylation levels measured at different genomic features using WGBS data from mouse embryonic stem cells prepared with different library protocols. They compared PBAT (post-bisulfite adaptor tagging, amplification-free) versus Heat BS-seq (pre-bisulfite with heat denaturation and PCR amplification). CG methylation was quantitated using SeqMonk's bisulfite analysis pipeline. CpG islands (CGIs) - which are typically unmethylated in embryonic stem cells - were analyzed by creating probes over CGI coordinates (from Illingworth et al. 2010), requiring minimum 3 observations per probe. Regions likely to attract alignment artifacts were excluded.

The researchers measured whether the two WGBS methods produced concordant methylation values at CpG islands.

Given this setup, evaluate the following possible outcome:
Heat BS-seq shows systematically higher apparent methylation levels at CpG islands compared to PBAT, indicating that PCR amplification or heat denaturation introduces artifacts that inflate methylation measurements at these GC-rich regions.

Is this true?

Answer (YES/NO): YES